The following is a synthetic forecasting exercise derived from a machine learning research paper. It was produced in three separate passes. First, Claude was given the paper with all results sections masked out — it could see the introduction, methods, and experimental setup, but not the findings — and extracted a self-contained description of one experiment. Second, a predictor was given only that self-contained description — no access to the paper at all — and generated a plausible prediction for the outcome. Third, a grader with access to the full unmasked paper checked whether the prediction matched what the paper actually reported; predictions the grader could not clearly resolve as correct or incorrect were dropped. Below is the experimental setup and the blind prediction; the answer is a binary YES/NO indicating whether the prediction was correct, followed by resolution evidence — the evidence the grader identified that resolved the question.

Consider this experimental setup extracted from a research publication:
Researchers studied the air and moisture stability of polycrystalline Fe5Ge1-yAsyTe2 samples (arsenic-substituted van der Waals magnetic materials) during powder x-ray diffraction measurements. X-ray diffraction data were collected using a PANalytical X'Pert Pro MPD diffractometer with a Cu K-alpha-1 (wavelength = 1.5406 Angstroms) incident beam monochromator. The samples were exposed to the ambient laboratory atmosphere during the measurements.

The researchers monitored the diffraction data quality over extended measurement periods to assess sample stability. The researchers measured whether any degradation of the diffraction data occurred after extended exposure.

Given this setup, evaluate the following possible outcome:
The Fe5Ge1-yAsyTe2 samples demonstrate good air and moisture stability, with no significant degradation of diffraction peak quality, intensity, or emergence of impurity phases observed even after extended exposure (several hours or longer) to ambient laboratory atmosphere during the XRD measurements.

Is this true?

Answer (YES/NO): NO